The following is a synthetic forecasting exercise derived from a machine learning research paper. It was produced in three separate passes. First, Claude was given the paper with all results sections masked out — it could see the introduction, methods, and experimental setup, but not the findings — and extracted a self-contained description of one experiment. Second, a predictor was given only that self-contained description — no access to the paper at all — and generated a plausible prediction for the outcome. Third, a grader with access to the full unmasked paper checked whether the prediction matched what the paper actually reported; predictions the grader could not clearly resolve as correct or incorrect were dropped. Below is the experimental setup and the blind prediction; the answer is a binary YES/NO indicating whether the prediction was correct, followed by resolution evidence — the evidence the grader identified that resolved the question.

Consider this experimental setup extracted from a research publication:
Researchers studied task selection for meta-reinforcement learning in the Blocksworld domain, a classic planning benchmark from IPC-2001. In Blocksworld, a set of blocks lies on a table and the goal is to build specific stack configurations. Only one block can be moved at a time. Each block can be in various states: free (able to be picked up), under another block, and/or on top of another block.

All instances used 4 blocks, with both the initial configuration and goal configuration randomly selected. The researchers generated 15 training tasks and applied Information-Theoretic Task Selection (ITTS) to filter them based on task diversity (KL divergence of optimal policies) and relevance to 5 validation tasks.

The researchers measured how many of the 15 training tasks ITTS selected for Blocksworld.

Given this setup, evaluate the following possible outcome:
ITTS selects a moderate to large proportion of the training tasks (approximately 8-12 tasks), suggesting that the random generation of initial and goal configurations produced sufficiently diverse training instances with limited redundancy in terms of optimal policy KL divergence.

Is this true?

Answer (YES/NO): YES